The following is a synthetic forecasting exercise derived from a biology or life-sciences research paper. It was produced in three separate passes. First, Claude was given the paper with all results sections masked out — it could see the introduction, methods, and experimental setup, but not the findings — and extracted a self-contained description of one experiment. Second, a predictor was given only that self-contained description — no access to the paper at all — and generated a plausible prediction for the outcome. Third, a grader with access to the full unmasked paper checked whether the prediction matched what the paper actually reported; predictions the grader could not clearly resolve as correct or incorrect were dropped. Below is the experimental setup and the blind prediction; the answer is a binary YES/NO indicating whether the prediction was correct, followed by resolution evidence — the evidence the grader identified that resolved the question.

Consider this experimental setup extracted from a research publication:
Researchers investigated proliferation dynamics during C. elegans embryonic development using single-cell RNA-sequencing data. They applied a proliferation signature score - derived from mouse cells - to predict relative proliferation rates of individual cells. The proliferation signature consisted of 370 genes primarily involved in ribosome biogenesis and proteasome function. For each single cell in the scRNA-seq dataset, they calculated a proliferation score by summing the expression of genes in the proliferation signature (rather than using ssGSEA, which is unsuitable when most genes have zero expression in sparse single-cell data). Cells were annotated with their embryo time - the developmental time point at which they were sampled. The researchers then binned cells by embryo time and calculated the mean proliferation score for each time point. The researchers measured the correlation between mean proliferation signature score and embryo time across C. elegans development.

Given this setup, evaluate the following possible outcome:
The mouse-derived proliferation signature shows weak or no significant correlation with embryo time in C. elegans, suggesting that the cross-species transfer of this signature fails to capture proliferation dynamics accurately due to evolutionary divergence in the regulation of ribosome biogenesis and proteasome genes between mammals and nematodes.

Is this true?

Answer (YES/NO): NO